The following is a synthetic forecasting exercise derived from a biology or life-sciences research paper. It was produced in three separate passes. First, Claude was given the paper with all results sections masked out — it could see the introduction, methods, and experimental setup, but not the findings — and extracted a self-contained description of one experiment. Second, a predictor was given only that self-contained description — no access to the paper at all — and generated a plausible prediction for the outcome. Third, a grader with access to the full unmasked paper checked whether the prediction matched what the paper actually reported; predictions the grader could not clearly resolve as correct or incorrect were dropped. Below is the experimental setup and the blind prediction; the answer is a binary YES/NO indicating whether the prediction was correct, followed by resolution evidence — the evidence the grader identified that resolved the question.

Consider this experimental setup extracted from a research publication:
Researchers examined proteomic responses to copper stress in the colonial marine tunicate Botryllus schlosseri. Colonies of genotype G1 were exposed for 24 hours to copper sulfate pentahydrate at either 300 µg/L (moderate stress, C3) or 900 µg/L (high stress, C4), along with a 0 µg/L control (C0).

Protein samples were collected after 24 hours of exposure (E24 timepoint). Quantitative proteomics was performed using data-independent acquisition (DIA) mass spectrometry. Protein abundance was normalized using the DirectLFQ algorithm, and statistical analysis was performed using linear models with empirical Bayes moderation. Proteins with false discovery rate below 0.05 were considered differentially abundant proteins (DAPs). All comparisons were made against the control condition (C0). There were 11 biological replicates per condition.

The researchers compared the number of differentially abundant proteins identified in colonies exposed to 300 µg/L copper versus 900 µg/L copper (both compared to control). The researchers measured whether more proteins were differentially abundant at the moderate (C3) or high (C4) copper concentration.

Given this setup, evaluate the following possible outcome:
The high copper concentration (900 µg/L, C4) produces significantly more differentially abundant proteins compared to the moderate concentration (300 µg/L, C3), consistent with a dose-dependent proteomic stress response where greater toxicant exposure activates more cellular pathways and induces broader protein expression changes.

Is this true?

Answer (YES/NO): YES